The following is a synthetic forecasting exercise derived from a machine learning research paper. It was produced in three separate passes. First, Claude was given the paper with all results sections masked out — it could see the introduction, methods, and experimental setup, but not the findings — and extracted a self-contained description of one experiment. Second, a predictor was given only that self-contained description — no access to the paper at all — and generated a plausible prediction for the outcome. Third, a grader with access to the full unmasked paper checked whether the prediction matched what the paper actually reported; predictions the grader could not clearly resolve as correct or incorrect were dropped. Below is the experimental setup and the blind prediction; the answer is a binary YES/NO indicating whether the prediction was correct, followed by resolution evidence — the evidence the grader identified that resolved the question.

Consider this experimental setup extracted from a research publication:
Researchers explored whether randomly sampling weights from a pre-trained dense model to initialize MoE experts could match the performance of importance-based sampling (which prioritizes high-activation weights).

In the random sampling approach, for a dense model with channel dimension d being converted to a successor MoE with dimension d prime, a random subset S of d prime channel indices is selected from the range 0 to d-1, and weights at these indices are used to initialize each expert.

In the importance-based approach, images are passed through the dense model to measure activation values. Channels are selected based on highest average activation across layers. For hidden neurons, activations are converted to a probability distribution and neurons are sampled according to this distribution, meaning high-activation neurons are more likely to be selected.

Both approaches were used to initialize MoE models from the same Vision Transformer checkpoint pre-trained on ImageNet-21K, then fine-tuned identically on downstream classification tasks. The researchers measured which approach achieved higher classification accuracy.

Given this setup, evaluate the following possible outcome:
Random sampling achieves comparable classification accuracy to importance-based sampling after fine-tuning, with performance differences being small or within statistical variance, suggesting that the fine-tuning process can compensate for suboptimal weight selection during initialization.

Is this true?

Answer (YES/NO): NO